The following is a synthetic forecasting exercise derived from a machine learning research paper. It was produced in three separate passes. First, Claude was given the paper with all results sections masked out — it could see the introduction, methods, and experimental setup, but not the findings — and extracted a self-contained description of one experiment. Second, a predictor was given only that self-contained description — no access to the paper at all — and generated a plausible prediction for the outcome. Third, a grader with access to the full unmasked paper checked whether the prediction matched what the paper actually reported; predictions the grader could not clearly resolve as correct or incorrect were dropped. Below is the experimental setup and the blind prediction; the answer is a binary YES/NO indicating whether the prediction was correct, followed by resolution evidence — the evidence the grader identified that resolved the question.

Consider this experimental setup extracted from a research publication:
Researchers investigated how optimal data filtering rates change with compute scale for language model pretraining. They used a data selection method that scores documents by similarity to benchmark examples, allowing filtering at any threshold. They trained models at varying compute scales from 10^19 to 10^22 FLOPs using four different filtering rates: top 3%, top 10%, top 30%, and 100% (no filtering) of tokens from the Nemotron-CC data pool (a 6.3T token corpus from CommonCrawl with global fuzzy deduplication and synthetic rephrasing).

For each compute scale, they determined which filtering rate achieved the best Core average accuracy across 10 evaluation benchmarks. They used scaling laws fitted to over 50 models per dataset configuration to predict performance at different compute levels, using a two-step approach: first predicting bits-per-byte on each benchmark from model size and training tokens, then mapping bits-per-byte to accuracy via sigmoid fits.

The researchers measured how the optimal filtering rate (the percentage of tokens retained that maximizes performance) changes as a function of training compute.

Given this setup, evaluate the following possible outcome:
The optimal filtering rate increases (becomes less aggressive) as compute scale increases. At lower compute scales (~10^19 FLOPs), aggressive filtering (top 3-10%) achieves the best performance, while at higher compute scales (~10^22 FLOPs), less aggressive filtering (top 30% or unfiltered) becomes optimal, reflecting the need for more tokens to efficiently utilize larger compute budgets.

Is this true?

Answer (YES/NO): NO